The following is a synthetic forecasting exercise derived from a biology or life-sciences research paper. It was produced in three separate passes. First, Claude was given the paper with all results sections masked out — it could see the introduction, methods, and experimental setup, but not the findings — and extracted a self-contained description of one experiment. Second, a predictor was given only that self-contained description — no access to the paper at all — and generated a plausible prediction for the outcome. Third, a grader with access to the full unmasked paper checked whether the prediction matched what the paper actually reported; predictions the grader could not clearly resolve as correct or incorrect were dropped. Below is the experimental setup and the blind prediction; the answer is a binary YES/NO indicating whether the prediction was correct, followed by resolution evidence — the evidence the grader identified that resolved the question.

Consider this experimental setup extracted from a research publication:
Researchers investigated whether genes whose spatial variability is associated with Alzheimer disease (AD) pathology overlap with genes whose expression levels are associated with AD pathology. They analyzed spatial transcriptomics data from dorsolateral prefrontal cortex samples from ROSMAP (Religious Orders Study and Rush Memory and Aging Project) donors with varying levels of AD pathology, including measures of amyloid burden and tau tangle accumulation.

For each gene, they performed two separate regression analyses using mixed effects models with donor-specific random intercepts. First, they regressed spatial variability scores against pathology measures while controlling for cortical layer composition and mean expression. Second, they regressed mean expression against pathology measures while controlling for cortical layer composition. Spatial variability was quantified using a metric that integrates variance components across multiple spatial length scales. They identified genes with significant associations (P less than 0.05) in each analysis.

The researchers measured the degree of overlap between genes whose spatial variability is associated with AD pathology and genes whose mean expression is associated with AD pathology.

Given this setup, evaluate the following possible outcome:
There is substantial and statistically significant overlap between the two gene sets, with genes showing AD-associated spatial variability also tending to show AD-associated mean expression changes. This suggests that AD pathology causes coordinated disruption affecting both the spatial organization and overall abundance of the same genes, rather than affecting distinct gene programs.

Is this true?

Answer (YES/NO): NO